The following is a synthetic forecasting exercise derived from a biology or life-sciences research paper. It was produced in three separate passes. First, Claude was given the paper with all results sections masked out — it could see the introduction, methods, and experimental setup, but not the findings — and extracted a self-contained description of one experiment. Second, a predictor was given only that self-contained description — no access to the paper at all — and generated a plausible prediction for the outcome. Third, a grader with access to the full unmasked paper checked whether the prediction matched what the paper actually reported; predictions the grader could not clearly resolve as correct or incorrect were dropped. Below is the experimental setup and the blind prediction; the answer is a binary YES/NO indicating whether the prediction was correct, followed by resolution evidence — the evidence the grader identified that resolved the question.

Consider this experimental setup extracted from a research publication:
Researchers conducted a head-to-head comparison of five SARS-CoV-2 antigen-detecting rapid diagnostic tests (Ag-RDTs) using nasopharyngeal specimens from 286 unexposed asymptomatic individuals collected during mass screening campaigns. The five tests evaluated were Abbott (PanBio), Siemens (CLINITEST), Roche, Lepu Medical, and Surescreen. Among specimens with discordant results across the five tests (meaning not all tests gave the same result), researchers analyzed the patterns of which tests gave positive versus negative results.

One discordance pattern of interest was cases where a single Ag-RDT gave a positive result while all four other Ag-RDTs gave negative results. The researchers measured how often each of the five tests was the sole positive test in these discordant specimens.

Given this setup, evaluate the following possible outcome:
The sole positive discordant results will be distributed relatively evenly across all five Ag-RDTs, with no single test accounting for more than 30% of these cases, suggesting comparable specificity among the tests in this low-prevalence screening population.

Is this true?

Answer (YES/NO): NO